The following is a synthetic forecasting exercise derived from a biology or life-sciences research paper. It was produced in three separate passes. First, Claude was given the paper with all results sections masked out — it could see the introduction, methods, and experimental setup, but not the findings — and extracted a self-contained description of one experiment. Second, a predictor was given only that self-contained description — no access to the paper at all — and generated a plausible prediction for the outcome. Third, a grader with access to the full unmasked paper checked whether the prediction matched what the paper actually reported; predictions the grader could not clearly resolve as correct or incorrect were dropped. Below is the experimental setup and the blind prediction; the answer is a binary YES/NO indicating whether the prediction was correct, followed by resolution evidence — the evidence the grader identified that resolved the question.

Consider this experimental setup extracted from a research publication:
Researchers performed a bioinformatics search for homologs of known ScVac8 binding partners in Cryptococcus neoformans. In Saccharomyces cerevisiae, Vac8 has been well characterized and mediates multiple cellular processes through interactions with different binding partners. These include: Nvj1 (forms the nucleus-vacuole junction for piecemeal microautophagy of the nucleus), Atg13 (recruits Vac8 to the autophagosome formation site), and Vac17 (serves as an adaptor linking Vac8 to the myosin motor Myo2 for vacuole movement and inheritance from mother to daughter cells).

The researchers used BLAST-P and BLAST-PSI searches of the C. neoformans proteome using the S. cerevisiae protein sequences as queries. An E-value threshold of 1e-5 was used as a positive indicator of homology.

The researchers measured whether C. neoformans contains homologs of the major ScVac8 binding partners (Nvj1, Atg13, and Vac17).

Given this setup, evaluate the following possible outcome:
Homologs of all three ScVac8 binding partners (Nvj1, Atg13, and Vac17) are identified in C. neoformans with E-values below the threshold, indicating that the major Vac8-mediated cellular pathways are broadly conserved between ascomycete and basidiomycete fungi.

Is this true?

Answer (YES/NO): NO